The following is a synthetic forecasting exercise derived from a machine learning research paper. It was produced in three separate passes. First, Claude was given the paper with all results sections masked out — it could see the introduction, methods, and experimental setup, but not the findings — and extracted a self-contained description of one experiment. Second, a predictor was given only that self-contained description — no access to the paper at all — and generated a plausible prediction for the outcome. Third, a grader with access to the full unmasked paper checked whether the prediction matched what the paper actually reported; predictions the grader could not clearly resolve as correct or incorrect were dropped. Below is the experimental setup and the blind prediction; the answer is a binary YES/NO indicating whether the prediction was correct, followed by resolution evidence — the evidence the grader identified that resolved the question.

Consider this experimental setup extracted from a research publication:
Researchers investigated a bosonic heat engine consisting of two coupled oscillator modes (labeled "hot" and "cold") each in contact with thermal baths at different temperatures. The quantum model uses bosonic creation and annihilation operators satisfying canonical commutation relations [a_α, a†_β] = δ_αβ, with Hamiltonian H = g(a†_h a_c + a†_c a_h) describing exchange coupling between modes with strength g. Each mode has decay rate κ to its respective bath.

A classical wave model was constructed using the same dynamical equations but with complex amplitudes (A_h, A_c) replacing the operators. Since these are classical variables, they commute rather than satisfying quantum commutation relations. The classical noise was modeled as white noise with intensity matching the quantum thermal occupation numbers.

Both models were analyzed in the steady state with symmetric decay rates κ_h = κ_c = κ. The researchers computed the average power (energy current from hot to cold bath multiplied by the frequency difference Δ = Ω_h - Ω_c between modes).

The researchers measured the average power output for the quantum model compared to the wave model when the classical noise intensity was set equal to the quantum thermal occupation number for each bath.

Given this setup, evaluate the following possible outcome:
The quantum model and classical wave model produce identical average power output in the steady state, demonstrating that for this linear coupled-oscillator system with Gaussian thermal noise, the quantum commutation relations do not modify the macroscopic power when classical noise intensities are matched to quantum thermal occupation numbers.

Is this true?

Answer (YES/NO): YES